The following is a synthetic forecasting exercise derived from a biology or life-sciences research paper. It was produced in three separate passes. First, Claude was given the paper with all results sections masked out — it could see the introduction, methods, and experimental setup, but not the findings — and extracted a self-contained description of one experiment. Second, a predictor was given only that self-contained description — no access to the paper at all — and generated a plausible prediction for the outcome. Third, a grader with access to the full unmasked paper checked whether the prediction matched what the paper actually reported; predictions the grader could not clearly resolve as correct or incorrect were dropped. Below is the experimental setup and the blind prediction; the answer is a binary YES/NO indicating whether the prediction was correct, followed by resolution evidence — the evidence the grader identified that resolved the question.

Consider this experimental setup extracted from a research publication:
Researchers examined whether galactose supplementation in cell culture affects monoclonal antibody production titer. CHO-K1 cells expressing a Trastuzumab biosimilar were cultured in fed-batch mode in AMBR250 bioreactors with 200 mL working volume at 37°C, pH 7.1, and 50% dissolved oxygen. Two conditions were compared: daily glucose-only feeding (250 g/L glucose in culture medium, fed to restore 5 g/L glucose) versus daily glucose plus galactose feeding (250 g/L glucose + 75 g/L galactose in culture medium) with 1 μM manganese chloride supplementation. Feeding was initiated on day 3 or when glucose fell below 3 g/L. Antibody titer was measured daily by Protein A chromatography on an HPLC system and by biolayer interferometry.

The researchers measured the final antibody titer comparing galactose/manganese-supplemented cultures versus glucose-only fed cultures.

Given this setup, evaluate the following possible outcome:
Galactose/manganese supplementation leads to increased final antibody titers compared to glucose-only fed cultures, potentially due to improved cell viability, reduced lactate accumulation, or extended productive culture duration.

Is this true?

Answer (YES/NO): NO